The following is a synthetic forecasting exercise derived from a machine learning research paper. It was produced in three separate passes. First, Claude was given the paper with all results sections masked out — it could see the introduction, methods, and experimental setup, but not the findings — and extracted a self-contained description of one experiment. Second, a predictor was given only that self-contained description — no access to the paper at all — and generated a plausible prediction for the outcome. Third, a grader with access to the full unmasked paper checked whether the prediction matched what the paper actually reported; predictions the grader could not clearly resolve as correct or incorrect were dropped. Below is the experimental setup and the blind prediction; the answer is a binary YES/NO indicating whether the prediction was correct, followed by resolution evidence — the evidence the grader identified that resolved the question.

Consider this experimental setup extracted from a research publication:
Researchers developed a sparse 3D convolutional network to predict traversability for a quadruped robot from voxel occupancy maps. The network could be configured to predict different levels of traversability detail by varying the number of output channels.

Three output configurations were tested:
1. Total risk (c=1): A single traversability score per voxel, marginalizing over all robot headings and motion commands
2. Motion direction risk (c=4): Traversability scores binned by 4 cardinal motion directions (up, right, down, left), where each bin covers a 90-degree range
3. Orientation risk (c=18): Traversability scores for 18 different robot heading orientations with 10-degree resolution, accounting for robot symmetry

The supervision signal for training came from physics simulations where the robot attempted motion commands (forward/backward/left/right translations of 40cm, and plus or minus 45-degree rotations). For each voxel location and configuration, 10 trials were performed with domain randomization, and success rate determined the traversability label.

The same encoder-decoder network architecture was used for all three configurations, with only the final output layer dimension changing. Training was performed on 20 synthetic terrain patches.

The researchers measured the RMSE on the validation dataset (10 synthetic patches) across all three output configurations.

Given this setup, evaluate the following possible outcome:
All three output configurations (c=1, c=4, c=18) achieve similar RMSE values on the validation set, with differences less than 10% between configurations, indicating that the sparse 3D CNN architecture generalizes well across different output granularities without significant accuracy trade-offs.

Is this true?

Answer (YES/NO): NO